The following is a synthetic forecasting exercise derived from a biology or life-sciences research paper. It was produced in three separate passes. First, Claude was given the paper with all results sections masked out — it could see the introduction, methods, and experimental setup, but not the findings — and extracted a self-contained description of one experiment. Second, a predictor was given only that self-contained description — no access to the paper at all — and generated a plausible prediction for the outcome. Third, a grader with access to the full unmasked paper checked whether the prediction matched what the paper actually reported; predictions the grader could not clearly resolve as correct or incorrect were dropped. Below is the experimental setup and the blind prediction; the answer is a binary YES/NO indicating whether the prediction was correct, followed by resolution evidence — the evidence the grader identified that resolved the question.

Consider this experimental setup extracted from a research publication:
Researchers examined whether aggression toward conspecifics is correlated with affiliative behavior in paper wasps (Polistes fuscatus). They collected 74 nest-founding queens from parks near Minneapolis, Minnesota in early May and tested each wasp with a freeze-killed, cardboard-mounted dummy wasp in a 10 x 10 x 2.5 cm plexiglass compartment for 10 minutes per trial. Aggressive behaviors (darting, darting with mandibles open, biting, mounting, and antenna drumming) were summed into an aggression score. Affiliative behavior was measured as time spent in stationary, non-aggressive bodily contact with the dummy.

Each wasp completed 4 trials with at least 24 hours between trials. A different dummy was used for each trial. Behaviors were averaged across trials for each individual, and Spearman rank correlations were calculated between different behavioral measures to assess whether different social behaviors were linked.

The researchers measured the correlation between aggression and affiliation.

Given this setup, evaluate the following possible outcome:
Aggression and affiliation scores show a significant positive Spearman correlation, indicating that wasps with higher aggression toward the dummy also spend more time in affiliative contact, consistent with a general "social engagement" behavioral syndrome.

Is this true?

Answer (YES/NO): NO